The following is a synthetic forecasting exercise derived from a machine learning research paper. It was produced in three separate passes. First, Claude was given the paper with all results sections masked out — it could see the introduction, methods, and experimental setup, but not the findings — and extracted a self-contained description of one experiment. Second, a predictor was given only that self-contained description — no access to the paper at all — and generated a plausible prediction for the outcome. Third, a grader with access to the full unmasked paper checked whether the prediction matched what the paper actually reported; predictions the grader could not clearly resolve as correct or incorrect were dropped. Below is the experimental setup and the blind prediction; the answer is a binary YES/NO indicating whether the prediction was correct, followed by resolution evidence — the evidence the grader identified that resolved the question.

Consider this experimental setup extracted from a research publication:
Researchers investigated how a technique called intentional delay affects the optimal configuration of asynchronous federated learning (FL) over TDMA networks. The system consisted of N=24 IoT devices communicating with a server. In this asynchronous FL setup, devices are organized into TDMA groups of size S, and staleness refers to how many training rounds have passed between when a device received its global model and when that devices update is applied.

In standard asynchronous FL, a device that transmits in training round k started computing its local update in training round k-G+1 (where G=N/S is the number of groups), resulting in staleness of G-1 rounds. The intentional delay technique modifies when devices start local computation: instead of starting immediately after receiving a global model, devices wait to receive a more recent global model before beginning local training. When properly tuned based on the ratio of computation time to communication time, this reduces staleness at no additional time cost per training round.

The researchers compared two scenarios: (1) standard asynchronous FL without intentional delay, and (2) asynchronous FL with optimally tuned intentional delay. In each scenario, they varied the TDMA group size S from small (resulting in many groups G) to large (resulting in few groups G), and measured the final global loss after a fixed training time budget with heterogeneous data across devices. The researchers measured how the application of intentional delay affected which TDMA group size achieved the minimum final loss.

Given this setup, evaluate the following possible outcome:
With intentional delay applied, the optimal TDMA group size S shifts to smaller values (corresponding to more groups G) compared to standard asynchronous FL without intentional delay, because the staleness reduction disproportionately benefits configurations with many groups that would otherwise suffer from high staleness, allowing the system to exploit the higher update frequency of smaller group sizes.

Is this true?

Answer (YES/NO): YES